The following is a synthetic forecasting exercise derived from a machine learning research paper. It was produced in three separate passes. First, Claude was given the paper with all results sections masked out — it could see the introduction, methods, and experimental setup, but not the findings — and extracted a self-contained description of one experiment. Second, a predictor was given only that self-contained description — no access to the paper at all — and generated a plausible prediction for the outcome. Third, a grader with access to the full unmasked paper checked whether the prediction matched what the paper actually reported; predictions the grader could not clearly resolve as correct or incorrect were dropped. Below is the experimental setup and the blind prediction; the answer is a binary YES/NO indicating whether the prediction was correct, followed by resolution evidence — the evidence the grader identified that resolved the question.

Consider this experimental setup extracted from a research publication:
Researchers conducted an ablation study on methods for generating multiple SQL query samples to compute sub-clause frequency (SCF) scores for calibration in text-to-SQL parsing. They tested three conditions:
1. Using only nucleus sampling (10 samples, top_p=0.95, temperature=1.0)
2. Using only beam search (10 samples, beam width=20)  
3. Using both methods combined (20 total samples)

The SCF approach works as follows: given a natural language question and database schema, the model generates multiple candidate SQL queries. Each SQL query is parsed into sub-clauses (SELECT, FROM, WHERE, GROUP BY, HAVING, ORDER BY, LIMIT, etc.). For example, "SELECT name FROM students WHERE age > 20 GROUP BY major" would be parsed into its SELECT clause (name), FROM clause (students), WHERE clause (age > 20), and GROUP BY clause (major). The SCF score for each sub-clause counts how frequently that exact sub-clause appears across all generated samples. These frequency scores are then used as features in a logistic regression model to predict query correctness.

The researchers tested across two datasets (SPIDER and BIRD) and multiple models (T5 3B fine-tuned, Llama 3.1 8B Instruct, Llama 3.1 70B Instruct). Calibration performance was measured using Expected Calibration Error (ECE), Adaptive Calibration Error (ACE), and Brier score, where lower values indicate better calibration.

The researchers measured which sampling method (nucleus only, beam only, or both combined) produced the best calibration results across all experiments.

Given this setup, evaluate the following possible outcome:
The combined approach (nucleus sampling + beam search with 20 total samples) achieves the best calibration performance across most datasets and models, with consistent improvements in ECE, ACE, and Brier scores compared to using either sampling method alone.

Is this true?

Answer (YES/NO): NO